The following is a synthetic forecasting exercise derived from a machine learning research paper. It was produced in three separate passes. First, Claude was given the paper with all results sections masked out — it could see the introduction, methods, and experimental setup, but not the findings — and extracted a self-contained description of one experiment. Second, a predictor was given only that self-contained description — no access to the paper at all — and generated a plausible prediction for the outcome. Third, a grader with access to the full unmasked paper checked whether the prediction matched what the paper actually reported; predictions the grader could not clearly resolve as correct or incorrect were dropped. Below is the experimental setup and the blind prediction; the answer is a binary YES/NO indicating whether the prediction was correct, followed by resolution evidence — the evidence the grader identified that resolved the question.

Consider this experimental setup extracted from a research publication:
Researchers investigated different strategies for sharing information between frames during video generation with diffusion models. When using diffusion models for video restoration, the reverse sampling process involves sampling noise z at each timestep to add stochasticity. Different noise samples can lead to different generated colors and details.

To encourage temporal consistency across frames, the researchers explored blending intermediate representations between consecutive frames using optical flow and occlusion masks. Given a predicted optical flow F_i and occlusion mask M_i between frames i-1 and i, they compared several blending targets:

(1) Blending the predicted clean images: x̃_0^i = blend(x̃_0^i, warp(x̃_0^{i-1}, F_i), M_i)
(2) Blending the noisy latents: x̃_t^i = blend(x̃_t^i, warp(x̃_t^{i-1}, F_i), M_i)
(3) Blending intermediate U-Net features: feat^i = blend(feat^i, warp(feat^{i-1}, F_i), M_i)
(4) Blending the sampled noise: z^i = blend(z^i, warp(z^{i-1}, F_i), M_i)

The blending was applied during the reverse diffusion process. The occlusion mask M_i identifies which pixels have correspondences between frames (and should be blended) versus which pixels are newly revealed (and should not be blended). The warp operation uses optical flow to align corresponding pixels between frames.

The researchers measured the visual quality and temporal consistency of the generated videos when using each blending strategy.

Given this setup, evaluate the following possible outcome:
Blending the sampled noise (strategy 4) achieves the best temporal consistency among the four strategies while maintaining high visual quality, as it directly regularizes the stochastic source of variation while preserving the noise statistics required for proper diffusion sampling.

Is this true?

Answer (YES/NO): YES